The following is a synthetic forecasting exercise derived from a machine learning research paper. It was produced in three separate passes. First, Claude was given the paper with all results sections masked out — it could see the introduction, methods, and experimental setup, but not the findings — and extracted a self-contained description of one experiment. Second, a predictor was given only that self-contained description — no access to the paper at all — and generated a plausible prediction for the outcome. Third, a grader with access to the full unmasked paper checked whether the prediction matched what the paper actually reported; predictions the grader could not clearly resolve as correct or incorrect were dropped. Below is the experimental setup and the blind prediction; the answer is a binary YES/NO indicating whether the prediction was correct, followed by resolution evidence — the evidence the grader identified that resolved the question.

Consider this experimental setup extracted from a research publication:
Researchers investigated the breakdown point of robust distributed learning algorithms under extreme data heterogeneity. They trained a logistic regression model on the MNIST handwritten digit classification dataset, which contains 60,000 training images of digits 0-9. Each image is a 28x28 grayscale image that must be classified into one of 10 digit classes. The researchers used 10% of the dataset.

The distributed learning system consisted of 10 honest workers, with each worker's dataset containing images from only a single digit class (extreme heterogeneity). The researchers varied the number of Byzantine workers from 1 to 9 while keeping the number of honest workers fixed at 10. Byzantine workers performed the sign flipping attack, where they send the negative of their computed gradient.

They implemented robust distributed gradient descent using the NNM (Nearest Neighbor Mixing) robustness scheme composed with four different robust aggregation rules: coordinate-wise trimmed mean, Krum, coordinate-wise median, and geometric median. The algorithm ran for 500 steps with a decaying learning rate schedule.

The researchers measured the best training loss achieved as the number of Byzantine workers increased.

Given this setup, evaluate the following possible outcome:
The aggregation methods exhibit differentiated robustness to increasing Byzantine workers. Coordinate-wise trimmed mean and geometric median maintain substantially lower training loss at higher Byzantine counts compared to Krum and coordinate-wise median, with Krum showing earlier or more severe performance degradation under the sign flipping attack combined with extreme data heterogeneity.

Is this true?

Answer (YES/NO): NO